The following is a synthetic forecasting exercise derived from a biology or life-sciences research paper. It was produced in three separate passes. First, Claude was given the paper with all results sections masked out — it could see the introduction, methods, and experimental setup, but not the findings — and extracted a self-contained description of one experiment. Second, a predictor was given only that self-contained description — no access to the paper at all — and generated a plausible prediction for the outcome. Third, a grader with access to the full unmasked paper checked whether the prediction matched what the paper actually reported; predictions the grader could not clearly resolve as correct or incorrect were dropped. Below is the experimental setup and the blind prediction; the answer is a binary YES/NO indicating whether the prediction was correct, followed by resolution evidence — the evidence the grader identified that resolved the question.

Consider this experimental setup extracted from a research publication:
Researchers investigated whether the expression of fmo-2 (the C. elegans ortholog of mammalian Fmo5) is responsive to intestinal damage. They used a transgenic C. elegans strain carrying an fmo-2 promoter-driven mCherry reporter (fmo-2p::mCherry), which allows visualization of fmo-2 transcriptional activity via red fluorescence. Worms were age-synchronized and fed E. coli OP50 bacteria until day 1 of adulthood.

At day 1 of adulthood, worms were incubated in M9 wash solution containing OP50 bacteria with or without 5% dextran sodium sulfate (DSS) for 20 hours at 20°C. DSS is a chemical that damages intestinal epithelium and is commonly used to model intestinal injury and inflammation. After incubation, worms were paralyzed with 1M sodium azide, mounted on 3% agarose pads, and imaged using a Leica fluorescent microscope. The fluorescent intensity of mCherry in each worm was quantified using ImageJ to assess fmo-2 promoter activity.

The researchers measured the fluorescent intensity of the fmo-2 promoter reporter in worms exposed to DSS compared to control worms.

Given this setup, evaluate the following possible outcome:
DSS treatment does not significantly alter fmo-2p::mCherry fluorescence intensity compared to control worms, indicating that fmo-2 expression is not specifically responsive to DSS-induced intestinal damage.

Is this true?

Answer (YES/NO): NO